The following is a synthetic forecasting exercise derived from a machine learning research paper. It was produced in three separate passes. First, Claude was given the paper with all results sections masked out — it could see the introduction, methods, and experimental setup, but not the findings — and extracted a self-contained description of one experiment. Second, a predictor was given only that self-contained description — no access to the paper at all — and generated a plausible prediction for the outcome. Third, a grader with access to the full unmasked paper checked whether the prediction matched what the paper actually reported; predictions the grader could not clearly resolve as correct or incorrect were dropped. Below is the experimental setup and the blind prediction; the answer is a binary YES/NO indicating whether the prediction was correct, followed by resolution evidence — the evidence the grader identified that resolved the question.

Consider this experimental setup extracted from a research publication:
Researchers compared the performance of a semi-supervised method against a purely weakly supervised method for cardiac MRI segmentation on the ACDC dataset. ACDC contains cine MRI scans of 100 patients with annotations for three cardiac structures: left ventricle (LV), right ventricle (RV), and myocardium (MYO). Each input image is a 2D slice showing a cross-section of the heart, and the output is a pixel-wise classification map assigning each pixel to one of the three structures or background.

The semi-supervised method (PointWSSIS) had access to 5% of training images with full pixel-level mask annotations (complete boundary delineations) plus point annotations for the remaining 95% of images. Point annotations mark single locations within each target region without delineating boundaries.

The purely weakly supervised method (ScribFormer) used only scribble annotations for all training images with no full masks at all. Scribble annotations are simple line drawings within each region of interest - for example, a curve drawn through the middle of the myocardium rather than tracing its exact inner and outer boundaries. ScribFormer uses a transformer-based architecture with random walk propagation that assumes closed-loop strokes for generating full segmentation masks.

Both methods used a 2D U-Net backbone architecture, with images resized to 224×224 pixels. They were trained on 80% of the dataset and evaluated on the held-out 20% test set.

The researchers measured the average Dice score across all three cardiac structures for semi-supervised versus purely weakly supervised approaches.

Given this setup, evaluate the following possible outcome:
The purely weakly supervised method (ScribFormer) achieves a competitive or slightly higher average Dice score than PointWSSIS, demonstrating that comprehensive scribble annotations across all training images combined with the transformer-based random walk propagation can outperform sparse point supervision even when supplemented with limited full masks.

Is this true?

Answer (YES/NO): YES